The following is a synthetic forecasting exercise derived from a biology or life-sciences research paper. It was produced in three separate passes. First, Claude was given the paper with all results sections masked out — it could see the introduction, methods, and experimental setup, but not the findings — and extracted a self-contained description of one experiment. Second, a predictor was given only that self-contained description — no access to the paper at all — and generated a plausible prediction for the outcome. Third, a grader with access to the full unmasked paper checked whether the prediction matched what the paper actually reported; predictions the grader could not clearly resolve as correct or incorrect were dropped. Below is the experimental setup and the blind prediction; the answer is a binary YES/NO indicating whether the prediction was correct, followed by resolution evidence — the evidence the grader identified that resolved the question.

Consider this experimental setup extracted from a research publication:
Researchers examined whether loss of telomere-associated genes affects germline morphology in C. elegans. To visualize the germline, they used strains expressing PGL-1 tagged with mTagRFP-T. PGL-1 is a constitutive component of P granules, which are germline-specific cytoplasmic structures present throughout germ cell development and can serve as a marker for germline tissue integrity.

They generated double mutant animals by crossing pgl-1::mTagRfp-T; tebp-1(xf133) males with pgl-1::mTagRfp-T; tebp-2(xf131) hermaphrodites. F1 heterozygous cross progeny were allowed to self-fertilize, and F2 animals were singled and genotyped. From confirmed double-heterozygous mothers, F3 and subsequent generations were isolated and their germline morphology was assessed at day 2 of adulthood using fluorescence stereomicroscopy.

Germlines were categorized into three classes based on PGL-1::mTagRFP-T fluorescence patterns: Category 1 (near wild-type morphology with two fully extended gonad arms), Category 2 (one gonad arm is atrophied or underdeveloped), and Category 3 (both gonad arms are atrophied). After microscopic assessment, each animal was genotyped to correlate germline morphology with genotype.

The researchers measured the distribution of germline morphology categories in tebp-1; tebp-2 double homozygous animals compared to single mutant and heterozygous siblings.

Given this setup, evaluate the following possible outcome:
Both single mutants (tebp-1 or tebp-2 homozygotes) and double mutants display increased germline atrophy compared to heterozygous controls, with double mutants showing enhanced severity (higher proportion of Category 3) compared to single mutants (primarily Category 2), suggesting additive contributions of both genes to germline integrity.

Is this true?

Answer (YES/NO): NO